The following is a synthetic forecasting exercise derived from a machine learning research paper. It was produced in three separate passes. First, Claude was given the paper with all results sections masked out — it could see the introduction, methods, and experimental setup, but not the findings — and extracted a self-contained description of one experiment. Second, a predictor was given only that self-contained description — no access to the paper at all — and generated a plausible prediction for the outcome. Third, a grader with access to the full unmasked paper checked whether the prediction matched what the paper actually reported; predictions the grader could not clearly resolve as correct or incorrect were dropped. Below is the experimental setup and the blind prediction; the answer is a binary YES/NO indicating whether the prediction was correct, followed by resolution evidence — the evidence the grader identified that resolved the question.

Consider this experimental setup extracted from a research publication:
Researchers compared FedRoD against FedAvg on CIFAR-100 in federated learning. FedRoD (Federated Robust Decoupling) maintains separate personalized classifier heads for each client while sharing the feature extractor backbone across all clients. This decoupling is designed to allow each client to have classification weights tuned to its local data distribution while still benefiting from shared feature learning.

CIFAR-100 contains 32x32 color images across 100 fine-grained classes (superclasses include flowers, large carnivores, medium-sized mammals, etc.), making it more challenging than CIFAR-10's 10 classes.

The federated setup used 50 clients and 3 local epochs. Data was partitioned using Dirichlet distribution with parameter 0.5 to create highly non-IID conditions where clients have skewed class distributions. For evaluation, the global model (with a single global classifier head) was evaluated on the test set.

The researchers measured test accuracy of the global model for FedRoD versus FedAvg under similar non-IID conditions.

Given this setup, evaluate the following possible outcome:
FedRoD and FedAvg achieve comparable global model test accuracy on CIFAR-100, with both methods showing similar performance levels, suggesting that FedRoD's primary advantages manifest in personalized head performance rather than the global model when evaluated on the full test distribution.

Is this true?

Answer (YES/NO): NO